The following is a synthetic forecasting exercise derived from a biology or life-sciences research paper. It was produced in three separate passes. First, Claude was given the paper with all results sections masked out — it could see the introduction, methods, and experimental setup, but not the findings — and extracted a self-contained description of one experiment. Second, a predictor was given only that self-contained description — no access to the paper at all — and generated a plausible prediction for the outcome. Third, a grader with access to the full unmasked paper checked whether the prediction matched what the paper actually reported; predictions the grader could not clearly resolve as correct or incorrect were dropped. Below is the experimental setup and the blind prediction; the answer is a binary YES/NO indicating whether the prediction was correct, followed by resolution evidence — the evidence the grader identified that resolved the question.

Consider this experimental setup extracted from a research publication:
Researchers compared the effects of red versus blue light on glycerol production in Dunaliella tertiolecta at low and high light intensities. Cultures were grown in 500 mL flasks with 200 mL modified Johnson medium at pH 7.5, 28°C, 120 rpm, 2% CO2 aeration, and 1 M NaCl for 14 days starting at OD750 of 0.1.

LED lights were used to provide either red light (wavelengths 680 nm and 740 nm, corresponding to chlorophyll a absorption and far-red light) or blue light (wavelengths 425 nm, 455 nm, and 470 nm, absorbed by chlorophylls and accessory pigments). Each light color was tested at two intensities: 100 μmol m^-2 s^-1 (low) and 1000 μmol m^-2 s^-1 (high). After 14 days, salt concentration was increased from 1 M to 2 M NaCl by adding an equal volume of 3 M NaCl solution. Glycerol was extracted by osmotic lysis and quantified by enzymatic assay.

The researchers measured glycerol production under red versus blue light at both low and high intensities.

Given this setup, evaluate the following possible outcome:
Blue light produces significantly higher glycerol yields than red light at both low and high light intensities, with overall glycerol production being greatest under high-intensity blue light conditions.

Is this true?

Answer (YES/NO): NO